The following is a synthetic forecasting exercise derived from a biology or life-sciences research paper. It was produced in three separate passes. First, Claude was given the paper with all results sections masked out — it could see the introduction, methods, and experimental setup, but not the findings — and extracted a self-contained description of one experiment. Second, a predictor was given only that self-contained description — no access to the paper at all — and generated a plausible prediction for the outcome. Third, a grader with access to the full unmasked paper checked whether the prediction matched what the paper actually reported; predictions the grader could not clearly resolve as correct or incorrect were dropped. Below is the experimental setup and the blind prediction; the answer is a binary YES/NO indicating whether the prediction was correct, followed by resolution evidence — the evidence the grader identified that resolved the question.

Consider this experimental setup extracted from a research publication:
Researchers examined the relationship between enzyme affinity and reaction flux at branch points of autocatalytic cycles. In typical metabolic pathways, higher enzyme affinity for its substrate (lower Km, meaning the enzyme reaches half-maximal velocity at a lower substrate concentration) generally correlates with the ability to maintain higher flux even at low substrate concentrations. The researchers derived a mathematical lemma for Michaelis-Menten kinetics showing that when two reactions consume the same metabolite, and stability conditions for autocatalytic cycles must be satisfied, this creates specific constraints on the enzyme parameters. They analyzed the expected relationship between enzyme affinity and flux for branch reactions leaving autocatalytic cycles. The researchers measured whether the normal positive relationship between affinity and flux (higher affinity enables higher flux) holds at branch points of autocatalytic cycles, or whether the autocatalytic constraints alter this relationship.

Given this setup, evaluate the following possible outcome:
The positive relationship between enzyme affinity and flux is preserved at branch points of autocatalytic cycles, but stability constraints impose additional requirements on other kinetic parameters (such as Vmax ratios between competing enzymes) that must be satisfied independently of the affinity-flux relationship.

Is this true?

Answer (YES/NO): NO